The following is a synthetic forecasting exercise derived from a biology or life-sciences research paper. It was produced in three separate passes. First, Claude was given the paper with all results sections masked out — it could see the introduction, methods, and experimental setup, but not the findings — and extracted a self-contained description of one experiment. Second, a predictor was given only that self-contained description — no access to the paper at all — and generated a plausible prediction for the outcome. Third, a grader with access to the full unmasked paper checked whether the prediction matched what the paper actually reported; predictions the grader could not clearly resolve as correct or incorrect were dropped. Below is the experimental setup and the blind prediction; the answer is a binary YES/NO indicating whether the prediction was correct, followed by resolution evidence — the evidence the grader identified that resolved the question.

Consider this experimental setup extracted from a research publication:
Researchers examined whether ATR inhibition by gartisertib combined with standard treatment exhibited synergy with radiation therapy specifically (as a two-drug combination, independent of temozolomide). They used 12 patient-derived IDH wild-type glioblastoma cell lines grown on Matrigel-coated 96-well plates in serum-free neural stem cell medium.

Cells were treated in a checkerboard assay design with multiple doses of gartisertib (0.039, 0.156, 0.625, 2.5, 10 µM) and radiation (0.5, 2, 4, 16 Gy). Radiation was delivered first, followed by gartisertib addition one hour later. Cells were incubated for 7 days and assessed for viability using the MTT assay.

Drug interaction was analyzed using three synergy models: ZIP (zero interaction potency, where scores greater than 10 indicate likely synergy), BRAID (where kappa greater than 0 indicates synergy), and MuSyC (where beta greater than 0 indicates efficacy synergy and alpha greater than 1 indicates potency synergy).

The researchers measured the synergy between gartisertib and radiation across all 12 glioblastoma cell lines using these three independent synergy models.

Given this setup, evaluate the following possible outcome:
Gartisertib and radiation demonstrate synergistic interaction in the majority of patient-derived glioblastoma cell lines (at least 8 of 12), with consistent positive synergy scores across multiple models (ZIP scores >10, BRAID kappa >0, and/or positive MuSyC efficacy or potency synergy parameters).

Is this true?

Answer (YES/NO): NO